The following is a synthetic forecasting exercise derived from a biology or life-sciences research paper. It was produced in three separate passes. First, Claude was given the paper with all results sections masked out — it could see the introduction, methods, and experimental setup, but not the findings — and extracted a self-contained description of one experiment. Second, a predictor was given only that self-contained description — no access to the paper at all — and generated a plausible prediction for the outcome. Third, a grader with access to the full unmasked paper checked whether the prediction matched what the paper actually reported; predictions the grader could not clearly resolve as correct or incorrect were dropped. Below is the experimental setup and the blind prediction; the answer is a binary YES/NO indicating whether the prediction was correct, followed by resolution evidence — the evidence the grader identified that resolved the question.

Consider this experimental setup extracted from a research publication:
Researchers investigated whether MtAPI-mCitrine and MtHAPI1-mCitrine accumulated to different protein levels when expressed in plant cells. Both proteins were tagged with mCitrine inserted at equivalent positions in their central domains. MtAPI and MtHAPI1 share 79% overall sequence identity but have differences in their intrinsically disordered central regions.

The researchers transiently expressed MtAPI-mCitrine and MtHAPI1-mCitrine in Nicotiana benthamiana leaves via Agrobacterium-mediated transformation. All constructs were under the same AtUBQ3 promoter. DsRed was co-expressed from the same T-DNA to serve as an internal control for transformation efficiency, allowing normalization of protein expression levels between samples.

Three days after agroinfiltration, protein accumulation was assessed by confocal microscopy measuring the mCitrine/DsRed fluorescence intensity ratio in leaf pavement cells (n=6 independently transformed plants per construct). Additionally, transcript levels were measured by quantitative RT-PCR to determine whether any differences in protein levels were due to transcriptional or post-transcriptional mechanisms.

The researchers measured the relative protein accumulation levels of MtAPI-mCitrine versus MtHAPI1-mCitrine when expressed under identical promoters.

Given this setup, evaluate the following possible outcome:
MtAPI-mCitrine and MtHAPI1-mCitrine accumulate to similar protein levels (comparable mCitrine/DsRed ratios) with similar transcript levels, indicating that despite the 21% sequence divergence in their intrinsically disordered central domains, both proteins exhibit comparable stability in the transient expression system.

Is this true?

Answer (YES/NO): NO